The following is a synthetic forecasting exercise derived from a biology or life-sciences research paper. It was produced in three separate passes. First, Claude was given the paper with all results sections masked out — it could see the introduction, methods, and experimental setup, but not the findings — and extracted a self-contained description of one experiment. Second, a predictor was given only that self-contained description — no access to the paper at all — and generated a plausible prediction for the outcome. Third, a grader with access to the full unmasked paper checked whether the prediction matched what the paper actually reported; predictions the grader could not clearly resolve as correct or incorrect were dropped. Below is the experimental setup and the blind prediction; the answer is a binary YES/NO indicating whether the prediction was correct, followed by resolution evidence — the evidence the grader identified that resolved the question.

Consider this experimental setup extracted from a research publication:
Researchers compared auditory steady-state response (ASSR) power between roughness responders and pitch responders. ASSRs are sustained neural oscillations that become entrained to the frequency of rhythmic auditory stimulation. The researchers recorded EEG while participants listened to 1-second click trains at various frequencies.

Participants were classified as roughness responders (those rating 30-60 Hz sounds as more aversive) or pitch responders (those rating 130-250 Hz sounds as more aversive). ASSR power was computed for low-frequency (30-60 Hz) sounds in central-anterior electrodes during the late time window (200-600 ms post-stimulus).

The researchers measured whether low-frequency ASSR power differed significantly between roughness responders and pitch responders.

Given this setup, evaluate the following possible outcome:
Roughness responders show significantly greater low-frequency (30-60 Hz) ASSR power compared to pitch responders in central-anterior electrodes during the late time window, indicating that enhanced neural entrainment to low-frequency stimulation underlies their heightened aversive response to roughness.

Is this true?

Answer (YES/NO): NO